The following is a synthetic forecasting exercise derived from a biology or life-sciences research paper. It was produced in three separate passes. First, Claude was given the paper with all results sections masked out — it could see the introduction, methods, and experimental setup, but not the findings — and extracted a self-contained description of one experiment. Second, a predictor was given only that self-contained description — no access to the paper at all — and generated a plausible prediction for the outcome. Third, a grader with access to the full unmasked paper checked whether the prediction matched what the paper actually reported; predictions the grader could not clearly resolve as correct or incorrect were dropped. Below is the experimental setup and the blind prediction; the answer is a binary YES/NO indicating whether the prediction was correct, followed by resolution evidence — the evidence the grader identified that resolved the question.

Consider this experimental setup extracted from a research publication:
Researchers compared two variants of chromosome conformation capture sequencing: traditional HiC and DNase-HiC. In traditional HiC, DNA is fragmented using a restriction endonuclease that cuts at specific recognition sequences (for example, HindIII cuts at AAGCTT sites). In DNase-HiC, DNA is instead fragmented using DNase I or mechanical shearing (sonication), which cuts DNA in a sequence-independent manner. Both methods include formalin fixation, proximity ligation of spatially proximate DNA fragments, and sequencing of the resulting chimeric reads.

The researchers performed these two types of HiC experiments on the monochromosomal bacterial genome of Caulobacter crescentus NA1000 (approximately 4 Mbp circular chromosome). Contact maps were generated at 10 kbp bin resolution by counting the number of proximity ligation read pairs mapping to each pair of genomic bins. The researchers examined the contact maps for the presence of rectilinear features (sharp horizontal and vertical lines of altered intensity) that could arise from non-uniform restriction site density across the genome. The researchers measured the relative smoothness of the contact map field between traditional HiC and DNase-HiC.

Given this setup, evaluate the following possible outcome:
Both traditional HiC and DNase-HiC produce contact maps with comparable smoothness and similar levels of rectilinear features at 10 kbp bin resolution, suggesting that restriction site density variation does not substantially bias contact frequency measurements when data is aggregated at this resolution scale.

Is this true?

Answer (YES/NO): NO